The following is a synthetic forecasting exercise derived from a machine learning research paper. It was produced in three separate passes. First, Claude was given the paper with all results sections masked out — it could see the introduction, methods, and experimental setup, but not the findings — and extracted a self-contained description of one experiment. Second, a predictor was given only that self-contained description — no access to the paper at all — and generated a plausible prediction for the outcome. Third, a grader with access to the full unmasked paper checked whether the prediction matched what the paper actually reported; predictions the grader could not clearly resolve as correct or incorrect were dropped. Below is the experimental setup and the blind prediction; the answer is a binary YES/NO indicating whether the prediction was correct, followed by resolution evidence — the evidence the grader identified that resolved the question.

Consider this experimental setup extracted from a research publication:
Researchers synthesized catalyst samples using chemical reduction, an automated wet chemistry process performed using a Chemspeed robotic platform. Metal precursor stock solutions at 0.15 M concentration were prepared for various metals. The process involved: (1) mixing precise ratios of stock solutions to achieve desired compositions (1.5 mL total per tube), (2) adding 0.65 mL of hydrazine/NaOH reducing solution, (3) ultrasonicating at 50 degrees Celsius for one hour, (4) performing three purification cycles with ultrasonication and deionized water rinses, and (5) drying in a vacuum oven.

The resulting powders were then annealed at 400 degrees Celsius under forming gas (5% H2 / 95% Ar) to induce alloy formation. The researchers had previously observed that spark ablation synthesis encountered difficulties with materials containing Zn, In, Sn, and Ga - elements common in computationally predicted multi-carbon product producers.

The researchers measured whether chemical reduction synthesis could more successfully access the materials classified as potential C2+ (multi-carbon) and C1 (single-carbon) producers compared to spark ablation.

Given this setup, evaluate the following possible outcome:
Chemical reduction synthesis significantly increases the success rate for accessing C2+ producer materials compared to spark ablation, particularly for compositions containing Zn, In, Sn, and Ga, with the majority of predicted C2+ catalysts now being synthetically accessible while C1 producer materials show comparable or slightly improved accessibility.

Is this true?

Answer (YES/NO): NO